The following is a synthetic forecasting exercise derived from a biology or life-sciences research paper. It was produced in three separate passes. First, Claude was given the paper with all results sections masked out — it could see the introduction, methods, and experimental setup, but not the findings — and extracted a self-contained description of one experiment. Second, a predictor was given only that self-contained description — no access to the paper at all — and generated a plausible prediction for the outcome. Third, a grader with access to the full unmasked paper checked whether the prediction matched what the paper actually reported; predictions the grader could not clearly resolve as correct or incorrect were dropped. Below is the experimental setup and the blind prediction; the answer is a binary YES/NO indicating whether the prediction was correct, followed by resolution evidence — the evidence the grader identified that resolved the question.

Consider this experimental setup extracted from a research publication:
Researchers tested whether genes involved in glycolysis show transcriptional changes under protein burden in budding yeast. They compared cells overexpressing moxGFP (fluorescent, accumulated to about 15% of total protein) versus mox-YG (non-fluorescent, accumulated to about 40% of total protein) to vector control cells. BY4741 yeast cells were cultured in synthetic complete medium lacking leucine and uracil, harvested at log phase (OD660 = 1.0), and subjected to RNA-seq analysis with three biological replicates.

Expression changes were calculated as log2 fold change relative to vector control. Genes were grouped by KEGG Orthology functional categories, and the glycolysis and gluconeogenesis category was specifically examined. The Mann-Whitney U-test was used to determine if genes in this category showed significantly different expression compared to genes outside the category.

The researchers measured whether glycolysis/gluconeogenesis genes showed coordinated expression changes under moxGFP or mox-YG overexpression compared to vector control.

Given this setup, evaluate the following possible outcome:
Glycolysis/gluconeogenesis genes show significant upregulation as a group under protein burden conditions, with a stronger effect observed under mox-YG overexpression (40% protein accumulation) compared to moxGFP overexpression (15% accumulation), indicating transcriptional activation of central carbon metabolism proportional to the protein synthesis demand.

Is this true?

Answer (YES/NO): NO